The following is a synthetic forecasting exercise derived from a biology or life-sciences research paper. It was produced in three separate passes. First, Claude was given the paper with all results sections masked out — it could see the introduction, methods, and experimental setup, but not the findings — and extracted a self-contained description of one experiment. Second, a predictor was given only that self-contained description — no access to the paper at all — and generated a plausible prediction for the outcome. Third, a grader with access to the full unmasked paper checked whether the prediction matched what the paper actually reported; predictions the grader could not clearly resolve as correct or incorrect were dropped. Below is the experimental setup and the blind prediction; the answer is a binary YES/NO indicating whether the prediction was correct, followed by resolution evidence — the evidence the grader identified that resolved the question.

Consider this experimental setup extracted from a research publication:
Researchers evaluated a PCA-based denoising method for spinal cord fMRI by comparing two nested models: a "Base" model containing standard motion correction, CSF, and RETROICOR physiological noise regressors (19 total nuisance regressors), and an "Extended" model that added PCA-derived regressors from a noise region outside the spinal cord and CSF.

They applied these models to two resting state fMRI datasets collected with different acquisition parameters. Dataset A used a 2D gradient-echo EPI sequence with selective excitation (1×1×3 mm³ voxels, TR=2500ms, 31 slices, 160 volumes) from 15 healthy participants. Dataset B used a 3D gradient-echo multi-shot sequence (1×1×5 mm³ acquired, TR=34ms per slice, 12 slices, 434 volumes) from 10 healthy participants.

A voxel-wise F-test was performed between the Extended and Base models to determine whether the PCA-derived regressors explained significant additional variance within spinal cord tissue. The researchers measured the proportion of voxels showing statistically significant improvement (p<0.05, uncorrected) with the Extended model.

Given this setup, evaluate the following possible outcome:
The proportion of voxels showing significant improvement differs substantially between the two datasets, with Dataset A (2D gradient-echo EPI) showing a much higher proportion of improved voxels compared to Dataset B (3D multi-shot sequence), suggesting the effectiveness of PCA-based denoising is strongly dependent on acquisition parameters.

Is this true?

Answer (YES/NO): NO